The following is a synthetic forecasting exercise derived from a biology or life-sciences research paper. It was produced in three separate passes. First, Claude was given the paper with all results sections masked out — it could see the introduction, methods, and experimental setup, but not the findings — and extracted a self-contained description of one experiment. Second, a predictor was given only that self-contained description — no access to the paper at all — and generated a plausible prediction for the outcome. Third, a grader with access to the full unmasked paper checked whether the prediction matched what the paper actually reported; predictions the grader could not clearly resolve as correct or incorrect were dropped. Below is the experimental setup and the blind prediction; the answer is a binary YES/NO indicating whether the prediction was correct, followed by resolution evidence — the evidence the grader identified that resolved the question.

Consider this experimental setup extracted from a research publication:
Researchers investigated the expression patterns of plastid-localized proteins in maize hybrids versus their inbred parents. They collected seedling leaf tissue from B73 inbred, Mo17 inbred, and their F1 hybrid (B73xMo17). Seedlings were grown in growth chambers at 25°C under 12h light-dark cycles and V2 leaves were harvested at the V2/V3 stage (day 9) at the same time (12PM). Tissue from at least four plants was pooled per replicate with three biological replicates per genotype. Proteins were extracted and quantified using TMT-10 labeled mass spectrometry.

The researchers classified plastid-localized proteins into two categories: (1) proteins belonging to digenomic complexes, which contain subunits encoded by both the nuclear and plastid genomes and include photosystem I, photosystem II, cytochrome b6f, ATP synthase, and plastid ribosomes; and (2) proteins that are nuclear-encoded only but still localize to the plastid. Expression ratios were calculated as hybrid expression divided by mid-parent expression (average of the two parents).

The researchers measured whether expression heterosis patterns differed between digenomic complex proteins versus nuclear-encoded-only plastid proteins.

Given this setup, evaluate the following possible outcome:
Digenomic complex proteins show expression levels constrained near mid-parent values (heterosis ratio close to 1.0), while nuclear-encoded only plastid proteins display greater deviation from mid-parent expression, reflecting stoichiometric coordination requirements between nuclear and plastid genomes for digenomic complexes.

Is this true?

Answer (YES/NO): NO